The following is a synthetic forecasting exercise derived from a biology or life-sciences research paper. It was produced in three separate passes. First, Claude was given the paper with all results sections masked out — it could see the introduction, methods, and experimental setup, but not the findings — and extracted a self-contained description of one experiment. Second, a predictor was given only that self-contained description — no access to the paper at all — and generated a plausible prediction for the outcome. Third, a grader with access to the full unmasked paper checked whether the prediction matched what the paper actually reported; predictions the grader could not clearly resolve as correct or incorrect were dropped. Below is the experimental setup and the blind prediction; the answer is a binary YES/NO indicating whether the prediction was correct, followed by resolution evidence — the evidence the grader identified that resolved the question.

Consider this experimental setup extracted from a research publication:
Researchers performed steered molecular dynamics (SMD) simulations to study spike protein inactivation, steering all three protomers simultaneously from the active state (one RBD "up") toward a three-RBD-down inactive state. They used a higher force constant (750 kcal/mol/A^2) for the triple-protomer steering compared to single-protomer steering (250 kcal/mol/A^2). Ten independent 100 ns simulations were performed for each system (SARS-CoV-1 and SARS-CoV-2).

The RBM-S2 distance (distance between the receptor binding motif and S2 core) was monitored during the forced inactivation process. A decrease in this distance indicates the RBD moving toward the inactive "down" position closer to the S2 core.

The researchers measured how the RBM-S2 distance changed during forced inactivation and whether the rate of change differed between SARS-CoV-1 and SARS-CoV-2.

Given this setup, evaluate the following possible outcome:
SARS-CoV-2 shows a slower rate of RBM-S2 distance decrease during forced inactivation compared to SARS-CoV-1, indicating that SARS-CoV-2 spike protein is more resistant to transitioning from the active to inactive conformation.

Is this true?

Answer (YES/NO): YES